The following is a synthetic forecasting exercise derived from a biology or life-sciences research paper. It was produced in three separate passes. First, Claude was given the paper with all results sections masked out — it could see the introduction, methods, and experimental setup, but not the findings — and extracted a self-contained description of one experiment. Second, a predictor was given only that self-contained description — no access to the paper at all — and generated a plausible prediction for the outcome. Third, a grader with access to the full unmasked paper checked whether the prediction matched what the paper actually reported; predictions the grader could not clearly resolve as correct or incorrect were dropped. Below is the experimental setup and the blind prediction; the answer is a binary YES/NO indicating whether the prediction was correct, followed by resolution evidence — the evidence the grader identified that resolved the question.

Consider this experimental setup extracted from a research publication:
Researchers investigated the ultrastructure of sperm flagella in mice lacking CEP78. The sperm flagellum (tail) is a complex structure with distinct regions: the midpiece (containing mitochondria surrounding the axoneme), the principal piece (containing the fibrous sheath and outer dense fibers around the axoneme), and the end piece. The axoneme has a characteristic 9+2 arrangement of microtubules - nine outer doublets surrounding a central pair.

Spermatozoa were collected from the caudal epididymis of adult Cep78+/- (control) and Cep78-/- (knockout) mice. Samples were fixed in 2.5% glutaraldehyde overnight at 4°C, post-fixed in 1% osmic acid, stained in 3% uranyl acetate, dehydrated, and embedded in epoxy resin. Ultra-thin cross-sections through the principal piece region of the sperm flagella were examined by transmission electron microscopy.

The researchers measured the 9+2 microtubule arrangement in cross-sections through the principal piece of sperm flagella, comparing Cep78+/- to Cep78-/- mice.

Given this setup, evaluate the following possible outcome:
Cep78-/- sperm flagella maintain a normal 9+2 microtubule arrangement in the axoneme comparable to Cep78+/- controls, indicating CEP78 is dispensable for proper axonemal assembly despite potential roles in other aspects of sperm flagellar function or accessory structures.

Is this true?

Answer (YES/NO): NO